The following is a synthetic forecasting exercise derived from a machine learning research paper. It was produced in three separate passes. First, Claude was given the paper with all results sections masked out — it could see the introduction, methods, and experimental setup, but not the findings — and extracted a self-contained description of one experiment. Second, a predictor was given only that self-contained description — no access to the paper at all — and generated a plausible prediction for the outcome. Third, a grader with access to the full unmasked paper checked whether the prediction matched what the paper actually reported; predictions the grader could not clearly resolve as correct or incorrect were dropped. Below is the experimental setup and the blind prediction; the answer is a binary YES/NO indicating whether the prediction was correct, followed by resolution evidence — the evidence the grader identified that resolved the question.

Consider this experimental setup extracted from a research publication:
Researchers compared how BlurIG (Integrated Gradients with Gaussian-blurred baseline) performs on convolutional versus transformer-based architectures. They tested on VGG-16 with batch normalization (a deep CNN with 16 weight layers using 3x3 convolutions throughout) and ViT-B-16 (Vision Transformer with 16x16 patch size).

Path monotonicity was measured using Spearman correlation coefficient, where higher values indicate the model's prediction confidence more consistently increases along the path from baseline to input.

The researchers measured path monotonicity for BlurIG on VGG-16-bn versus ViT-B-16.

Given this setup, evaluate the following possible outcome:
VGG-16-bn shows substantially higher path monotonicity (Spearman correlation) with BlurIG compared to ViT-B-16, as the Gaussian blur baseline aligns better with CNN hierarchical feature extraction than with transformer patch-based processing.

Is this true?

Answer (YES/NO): YES